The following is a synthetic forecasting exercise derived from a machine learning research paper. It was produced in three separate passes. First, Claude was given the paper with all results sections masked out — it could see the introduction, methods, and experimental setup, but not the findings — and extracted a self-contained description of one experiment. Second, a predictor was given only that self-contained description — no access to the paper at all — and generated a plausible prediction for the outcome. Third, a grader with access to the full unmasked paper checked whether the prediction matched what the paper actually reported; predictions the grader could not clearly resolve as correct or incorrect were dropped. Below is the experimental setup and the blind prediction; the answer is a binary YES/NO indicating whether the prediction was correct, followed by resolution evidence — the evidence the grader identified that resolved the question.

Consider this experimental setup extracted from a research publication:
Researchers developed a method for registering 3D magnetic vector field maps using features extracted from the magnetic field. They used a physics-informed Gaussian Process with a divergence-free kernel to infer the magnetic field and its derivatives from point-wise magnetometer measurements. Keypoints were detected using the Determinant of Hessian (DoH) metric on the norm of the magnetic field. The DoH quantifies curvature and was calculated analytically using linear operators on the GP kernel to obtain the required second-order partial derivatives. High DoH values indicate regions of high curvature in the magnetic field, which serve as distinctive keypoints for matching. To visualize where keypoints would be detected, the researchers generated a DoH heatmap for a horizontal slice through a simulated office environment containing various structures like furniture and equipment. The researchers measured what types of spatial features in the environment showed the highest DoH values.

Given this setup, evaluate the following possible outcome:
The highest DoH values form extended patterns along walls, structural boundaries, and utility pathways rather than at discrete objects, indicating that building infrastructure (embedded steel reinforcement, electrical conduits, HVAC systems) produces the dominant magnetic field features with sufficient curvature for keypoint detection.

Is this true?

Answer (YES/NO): NO